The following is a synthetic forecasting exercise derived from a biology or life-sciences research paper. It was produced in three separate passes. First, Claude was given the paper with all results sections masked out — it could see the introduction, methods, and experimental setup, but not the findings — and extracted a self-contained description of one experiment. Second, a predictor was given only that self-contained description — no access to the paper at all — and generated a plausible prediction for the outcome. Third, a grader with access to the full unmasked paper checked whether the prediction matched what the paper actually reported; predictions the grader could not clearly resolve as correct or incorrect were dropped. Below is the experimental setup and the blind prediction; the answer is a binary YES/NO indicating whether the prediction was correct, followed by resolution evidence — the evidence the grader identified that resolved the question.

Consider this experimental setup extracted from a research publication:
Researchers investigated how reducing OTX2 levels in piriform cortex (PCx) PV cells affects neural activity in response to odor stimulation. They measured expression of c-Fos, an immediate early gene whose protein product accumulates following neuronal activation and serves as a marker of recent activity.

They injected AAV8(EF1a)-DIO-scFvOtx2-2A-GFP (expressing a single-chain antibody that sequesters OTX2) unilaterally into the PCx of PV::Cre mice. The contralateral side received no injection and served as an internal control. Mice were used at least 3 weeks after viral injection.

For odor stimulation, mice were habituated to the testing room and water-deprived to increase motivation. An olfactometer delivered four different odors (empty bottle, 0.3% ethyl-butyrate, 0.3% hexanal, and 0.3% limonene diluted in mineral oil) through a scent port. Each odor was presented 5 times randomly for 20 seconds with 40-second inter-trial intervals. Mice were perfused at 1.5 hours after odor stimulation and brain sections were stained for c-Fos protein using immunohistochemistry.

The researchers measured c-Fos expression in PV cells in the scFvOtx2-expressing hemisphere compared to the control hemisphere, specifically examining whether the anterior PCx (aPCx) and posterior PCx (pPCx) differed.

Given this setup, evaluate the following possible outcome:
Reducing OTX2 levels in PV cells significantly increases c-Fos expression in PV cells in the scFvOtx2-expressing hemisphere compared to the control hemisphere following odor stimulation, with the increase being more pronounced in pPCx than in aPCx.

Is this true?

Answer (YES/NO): NO